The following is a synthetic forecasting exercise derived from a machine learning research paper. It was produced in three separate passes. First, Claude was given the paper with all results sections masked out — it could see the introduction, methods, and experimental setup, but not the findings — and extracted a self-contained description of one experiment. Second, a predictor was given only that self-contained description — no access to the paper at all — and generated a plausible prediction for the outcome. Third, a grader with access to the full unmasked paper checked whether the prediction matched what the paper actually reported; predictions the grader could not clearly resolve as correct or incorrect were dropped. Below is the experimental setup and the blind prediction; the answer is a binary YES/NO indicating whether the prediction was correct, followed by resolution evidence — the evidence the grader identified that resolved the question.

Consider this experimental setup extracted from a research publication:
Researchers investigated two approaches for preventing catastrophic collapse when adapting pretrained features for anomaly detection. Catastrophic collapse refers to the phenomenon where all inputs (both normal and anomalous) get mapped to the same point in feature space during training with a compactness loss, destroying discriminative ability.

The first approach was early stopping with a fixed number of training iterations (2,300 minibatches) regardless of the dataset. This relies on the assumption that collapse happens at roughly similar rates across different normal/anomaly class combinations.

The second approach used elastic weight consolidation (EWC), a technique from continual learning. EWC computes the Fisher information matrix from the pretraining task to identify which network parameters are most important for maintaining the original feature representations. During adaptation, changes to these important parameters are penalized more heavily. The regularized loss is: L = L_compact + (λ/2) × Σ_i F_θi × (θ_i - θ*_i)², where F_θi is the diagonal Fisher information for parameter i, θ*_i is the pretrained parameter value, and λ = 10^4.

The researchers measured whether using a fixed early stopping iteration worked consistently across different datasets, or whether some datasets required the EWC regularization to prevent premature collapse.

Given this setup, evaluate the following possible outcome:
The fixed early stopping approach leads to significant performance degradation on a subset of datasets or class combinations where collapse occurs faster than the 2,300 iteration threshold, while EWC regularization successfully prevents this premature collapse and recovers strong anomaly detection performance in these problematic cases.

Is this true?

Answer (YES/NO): YES